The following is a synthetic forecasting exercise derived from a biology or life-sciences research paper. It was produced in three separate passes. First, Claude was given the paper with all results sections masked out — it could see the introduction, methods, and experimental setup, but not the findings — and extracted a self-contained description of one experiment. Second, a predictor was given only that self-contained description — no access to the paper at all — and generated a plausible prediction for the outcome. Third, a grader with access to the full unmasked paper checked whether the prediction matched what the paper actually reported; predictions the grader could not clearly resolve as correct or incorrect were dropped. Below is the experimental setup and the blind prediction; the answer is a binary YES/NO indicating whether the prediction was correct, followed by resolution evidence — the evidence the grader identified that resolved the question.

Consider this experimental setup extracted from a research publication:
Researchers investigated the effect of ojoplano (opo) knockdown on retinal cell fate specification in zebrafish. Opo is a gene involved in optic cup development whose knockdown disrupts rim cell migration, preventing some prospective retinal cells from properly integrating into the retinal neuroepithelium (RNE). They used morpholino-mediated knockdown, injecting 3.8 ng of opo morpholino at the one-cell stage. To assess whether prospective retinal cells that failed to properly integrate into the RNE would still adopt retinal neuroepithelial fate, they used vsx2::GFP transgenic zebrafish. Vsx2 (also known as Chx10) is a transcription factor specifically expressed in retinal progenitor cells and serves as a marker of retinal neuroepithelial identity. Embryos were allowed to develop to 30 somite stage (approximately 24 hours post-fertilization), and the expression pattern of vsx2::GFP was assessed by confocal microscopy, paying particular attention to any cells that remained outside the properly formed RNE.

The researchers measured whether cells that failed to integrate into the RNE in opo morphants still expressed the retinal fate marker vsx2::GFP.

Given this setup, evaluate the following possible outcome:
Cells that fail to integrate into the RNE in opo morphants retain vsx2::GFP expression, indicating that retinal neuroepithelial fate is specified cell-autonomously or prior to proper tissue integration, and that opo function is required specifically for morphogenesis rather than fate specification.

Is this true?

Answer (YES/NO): YES